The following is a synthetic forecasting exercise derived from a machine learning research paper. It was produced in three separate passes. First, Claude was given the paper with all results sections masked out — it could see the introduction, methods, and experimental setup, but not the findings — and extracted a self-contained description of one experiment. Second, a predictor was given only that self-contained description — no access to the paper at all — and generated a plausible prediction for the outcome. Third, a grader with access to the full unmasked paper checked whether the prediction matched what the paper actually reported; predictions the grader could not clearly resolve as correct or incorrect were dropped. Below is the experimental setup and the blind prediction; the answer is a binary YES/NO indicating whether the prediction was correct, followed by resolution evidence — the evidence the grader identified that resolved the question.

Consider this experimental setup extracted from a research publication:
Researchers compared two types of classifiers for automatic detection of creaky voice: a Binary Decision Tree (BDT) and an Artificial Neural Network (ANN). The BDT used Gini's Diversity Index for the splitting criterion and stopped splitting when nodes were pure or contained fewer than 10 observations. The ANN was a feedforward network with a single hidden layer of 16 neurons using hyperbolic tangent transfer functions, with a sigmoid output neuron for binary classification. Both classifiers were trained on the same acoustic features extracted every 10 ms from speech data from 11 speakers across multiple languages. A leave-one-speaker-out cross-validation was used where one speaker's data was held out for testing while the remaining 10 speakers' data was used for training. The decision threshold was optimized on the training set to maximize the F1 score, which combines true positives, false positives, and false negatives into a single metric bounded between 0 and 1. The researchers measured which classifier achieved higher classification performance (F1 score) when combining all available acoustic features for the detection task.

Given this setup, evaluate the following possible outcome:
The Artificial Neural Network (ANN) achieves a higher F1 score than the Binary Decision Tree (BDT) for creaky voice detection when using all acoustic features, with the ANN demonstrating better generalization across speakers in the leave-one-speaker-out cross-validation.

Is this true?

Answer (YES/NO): YES